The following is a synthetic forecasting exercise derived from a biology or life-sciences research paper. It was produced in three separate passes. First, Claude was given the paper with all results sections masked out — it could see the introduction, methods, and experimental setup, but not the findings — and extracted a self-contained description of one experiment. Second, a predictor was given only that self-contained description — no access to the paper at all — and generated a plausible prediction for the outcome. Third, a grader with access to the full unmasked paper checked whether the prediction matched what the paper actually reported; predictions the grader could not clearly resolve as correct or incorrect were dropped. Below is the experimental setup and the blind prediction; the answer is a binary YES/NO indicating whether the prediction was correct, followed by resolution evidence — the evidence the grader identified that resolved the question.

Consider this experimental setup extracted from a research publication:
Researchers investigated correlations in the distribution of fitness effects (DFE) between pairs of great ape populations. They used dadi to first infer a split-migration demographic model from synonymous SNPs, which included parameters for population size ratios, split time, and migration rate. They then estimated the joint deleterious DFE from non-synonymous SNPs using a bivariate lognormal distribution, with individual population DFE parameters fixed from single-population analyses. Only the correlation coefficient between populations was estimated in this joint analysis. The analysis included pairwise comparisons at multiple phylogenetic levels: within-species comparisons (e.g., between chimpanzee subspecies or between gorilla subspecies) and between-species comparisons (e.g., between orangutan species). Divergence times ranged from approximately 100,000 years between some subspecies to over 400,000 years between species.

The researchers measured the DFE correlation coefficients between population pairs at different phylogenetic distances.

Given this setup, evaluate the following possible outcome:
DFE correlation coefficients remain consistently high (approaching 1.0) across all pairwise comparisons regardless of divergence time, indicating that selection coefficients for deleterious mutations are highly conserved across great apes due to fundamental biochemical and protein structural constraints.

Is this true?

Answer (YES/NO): NO